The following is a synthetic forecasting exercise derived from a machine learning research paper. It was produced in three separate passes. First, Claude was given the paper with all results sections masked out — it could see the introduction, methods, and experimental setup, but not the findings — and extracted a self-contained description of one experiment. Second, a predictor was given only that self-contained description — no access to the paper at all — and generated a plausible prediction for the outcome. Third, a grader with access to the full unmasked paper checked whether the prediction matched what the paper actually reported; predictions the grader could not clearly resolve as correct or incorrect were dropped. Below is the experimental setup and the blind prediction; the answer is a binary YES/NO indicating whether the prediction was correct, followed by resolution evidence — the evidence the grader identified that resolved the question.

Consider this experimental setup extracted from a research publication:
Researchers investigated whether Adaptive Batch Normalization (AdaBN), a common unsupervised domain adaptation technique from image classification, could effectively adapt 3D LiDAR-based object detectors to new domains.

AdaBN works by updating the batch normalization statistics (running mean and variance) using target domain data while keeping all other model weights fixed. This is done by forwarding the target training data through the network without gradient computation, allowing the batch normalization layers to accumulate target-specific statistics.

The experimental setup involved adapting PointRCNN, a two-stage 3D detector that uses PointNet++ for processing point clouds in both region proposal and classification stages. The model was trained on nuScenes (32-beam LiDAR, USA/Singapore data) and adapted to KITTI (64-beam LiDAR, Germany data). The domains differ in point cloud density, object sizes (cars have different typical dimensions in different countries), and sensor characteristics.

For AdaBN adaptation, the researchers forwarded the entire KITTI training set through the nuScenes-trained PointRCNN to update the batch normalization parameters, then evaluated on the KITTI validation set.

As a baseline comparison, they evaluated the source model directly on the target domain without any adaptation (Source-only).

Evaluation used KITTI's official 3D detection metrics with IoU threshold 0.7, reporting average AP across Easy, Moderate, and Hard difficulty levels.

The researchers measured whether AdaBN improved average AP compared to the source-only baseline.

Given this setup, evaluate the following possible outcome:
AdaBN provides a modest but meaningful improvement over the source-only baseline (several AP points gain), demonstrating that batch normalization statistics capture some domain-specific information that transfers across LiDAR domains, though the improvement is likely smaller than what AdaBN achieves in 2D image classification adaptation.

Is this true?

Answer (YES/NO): NO